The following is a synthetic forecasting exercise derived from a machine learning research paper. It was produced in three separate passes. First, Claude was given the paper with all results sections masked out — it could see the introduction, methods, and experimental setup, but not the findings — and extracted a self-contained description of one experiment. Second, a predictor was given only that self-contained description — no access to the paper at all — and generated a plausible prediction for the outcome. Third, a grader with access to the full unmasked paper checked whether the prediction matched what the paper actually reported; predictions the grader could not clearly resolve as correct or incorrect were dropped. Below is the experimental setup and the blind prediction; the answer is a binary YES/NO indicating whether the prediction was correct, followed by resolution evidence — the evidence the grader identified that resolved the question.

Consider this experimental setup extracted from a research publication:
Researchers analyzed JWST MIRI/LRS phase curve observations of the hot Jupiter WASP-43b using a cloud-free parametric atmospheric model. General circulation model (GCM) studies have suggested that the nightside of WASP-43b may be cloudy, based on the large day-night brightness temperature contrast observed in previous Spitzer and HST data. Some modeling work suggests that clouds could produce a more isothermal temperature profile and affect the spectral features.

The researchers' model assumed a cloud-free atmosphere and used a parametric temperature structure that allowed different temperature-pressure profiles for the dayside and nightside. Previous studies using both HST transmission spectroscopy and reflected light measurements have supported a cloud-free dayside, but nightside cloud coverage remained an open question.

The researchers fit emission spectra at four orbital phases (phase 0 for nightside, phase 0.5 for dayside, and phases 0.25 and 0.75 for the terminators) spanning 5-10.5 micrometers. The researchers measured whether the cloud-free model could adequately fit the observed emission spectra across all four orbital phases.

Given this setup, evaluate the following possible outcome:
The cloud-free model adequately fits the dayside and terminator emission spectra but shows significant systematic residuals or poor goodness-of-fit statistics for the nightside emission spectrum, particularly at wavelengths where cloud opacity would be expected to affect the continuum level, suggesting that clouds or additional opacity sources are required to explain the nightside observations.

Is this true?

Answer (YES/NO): NO